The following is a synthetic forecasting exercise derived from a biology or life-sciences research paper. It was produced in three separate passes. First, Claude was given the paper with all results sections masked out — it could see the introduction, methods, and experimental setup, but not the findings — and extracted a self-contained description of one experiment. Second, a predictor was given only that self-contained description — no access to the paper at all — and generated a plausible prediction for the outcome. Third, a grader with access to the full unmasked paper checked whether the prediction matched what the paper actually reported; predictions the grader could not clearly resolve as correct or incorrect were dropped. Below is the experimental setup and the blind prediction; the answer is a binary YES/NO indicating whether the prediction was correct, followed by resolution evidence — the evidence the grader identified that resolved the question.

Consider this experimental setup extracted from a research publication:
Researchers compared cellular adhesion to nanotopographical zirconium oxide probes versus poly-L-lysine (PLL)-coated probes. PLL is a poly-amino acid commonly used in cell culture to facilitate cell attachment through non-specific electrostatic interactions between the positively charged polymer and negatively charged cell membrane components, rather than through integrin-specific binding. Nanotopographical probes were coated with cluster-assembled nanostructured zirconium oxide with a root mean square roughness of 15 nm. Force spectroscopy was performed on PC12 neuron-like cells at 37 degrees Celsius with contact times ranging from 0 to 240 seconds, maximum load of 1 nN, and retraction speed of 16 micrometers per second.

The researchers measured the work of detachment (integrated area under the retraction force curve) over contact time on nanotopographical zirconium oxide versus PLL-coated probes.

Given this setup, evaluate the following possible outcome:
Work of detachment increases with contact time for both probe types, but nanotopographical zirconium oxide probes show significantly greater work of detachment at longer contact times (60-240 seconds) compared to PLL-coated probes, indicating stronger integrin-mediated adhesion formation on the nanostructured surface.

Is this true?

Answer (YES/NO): NO